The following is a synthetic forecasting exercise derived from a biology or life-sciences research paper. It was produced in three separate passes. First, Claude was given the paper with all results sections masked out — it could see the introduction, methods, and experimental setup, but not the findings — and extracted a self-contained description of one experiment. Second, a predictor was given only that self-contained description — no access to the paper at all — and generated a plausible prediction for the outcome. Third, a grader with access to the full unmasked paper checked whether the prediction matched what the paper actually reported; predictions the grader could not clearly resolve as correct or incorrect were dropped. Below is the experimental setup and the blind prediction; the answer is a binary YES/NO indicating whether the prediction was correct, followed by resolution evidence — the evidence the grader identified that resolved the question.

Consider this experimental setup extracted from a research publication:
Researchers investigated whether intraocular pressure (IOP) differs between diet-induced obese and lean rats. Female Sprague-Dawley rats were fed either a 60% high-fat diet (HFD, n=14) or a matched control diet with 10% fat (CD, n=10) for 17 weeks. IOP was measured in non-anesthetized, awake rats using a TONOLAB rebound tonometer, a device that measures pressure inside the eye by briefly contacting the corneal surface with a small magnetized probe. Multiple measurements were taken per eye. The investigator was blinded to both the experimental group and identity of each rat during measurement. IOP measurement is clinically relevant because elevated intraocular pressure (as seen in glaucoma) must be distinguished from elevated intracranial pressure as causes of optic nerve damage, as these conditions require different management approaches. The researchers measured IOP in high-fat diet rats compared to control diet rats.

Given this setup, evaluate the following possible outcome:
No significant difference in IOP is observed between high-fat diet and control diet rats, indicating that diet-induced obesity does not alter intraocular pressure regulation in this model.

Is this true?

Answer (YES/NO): YES